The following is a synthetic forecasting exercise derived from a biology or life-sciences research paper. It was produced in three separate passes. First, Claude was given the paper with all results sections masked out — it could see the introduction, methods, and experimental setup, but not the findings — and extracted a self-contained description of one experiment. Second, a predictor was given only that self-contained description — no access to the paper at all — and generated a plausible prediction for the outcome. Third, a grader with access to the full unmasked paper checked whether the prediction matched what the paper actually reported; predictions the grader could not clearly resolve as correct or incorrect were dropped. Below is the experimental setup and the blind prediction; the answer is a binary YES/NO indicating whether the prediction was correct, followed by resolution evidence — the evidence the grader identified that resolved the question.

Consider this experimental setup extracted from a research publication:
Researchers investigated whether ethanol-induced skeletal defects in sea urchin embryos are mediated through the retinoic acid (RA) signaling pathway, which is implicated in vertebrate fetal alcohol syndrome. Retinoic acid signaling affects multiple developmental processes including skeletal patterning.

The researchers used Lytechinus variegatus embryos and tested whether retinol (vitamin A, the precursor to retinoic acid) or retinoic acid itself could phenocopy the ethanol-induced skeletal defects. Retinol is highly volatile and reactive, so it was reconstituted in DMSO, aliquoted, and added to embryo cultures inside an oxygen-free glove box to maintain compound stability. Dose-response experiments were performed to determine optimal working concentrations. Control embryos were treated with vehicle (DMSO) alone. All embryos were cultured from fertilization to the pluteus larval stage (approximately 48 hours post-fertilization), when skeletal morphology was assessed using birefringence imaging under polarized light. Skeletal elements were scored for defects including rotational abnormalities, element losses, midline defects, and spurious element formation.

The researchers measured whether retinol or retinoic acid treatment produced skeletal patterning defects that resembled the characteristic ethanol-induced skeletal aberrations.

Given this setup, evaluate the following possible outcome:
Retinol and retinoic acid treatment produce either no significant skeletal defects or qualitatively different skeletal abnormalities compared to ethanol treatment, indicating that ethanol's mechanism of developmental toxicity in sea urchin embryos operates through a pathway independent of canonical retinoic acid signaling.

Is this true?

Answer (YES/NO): YES